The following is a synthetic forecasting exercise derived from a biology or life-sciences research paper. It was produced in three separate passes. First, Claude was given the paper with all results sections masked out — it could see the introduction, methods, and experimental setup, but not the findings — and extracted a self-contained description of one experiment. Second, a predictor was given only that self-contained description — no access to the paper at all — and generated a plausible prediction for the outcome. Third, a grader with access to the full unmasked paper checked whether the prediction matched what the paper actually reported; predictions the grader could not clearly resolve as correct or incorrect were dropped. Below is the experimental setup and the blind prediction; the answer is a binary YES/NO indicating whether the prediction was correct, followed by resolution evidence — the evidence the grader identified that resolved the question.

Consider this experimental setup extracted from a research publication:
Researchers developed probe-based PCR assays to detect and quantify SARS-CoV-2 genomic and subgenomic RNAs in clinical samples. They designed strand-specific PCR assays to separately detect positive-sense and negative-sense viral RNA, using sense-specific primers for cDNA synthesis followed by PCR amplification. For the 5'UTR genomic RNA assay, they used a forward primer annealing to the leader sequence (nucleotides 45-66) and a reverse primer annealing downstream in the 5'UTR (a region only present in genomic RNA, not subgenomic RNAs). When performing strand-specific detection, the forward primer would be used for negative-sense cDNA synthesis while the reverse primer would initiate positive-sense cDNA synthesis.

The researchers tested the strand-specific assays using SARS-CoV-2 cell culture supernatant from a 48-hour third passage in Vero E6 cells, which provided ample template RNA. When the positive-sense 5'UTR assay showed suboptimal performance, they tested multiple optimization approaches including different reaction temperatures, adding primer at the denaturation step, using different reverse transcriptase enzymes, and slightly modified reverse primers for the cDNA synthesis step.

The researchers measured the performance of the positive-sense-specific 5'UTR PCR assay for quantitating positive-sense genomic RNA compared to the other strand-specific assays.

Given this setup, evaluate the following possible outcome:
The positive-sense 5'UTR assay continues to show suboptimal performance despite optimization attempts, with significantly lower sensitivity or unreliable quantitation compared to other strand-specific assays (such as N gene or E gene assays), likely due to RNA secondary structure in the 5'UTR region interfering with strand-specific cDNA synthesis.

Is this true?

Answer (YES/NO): YES